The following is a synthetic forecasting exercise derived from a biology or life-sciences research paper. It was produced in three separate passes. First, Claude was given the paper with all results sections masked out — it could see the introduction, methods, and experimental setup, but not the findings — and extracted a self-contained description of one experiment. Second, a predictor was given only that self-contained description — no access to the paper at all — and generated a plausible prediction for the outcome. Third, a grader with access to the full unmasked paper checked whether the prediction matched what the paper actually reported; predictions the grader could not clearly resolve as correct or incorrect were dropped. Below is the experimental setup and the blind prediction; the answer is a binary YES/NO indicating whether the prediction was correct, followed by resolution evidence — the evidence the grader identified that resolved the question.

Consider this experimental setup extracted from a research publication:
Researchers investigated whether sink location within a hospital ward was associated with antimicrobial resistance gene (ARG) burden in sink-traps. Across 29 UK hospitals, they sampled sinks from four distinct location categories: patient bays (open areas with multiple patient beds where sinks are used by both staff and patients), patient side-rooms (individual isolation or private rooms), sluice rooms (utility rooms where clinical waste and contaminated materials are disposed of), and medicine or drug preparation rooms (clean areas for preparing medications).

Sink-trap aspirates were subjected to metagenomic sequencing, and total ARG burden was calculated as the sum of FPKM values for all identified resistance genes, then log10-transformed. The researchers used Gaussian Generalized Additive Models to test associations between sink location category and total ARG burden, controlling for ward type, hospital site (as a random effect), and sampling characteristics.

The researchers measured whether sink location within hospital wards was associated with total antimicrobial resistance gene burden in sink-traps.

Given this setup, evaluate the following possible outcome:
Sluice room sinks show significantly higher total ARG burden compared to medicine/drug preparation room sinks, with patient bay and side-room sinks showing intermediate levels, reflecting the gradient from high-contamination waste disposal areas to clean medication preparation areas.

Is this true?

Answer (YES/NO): NO